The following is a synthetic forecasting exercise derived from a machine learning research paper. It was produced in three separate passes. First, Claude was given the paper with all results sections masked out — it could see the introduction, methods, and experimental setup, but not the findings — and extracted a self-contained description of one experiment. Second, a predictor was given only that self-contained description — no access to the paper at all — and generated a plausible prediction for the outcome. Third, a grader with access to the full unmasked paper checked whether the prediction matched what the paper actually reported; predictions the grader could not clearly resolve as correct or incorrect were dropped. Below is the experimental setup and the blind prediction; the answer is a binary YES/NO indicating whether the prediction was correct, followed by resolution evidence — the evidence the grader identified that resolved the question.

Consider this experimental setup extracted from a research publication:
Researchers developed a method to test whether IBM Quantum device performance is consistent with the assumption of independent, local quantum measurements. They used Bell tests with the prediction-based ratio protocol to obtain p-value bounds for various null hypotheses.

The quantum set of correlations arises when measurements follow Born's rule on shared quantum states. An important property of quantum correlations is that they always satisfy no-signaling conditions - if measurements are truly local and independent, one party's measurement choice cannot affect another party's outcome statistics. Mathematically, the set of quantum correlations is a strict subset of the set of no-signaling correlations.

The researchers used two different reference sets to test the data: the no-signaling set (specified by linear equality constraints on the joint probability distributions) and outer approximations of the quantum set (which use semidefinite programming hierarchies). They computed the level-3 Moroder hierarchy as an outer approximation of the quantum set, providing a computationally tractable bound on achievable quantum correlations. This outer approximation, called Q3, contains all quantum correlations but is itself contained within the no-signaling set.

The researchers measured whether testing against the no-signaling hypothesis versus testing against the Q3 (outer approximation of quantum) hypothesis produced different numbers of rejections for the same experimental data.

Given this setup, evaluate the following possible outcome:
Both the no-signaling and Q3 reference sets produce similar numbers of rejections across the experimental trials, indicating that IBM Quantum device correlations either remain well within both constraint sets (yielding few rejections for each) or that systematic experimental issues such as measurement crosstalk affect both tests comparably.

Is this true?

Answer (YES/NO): YES